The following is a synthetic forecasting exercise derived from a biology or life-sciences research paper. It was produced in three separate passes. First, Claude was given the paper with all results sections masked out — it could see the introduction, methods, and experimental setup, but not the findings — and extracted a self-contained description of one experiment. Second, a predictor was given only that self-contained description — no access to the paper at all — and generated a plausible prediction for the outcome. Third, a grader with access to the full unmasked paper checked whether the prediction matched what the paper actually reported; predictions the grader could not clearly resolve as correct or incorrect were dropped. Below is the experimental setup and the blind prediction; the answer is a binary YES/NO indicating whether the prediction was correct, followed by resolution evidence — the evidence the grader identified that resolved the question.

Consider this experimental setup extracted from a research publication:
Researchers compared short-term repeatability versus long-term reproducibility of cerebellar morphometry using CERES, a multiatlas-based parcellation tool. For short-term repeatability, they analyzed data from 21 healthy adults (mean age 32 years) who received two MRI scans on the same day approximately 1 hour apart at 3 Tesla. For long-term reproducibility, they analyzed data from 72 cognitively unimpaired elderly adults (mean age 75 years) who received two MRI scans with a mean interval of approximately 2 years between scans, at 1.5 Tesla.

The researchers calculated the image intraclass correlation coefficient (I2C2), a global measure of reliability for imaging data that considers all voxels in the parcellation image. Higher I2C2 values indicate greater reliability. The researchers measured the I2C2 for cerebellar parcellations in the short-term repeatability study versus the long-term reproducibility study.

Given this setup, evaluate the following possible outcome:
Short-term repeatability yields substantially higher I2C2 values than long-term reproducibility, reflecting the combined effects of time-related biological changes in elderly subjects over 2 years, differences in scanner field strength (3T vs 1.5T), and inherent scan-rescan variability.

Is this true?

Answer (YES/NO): NO